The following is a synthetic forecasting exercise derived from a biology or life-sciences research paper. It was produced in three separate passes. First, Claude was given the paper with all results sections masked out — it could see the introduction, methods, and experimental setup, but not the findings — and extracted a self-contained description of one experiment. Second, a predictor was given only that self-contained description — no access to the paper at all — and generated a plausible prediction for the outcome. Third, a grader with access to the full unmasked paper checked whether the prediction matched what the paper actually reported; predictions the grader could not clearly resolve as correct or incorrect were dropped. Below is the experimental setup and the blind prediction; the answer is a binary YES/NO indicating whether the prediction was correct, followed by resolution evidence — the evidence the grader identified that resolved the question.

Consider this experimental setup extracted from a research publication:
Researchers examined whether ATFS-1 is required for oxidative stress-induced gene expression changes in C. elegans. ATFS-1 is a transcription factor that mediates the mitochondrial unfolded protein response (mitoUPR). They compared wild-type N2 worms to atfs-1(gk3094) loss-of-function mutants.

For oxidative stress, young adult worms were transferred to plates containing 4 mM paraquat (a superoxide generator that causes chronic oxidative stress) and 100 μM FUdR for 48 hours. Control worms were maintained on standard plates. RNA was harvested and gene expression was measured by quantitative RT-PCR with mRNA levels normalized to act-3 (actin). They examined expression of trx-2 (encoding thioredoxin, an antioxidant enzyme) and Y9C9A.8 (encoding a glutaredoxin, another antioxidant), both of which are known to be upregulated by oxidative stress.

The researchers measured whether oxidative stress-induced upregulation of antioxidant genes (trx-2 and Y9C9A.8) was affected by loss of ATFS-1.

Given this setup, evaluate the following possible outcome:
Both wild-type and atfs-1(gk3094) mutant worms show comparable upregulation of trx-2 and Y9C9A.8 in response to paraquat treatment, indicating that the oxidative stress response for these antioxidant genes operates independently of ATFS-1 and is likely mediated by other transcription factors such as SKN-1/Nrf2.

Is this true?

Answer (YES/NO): NO